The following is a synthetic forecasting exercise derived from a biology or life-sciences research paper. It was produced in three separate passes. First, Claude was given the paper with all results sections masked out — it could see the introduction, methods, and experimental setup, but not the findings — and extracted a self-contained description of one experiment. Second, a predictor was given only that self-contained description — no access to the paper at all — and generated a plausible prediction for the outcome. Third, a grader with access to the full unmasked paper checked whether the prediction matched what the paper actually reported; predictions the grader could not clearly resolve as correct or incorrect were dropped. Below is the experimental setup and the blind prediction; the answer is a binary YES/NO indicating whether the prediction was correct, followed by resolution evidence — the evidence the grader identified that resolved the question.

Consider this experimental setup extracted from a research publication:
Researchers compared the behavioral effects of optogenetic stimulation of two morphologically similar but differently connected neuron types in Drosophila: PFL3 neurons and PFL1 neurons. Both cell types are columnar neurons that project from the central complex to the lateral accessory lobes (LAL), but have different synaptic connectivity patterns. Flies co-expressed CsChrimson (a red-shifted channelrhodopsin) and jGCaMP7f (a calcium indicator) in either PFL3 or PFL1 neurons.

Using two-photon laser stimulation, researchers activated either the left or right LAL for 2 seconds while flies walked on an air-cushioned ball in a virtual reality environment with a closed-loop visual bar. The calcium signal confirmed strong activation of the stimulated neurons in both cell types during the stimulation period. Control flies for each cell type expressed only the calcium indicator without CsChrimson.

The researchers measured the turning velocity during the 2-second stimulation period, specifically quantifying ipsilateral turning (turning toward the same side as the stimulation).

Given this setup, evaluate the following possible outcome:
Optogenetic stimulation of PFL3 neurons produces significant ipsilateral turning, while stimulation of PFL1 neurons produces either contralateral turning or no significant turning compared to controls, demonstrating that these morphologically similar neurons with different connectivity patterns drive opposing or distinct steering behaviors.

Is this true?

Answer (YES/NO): YES